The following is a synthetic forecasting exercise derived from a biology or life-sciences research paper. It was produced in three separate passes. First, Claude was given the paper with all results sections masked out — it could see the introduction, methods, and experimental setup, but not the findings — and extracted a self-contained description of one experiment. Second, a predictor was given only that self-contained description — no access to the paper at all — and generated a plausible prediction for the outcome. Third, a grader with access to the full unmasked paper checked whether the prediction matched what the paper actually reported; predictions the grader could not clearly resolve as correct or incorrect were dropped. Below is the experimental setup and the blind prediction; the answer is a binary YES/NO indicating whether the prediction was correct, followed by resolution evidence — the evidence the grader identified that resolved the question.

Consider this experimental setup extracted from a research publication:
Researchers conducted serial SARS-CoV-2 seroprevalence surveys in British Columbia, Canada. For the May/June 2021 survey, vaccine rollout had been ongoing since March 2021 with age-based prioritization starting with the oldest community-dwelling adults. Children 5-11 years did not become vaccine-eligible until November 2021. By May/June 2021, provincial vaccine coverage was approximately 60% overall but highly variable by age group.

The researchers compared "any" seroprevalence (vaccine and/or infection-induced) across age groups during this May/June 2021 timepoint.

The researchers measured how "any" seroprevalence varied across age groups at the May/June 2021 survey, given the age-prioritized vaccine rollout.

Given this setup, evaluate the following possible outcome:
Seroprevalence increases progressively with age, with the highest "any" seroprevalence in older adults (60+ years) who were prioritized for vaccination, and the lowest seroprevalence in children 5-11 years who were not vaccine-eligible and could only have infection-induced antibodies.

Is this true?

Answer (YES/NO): NO